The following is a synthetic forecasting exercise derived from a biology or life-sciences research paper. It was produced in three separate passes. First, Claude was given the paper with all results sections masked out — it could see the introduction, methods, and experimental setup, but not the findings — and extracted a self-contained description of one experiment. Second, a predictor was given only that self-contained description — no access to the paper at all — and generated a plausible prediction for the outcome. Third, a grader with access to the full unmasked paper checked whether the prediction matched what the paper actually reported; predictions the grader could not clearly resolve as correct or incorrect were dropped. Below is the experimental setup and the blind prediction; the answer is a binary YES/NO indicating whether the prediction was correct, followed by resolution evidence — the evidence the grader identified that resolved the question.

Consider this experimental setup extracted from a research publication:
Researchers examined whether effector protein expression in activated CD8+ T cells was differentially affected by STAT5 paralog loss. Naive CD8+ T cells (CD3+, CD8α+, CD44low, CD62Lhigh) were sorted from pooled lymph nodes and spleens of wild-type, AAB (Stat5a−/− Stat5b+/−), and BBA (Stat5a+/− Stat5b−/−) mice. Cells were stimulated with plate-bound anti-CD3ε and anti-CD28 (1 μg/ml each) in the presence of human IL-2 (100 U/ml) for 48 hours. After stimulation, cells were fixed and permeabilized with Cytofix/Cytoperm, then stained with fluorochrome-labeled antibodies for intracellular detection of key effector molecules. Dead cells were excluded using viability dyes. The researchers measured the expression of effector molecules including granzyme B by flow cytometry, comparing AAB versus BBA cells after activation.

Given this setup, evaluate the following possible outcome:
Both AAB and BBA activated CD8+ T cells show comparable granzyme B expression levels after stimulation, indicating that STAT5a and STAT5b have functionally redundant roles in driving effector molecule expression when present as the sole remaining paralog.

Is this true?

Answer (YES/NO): YES